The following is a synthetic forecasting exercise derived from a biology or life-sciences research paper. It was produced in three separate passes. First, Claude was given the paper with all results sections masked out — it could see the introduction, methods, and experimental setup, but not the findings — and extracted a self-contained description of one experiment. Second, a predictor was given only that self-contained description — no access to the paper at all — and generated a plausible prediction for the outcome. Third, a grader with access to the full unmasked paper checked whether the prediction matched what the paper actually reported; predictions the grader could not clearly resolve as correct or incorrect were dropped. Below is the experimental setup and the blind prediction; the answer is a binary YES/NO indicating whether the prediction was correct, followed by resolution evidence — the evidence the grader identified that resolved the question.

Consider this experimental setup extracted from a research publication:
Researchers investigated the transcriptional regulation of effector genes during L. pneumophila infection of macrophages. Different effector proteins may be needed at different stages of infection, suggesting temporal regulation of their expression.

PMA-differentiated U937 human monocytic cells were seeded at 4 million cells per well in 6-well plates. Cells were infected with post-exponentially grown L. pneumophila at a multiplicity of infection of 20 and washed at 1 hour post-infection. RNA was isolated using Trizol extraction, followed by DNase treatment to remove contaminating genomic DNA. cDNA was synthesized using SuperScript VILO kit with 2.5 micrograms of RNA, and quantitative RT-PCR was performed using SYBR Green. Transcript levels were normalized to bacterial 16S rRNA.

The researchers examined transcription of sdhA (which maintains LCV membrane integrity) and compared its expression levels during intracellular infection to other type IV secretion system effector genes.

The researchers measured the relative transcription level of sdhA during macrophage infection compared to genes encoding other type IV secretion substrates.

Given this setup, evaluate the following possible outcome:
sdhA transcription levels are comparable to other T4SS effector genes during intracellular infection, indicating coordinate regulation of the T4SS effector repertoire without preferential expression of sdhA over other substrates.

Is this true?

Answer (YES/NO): NO